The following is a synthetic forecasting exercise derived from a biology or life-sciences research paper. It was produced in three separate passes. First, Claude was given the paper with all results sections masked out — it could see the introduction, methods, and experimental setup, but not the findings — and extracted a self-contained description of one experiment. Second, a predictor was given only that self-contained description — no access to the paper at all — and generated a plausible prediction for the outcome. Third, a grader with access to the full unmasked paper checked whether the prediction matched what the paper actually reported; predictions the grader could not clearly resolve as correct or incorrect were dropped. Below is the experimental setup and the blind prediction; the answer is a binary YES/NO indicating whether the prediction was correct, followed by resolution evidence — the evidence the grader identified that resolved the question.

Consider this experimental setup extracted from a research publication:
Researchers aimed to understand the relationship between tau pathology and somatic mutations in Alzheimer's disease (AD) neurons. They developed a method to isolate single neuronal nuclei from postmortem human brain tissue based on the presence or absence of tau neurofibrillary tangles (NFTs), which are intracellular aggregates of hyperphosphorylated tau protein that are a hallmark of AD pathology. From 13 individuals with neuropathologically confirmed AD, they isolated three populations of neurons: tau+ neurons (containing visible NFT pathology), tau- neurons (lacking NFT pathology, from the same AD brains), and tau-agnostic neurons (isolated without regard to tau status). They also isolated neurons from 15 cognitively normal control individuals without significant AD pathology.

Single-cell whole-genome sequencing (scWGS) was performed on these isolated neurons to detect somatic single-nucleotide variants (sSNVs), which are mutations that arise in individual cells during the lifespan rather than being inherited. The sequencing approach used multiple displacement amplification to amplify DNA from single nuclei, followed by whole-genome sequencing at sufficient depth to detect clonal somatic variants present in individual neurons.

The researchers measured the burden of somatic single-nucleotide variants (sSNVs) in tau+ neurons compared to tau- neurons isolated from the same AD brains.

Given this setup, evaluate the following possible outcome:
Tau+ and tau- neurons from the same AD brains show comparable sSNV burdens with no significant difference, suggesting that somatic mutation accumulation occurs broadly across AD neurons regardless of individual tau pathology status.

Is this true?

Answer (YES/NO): YES